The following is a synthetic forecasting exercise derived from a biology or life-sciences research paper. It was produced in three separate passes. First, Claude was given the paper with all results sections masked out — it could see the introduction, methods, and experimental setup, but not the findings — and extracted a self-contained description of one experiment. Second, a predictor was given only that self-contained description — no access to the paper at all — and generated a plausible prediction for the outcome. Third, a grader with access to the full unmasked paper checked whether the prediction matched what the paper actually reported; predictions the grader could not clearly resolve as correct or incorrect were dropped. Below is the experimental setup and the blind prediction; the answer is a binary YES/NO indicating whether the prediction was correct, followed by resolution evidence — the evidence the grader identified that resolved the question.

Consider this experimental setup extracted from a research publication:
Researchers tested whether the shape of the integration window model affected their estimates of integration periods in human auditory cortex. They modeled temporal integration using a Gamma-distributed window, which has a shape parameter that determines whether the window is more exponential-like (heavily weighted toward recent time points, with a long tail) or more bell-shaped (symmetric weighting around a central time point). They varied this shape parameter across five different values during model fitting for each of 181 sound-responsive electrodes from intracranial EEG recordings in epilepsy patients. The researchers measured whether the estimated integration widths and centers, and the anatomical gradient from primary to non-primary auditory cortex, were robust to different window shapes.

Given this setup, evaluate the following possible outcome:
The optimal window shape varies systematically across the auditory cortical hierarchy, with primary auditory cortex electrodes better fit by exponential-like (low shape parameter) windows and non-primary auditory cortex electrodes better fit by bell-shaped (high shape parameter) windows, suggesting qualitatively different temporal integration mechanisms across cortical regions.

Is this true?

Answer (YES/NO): NO